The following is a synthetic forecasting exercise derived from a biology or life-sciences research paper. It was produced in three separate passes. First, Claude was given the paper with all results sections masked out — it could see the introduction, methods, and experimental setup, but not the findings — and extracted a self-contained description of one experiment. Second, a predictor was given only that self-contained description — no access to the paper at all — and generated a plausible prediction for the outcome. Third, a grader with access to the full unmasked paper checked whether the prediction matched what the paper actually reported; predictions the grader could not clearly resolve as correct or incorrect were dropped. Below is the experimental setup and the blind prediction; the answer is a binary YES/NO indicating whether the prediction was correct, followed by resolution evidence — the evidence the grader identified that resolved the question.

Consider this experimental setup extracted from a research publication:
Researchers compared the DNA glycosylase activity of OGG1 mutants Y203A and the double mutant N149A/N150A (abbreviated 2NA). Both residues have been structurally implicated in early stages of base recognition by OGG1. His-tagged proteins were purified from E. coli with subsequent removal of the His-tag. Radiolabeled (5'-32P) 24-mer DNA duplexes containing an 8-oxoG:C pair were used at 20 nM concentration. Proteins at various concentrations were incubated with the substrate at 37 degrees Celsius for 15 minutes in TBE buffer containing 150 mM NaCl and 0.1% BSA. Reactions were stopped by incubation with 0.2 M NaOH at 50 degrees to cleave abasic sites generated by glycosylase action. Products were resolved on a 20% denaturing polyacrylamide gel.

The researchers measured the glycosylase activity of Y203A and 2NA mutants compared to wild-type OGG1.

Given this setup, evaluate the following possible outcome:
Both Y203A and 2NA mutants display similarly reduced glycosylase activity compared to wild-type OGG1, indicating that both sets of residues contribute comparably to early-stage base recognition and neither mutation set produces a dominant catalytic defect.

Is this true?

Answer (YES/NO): NO